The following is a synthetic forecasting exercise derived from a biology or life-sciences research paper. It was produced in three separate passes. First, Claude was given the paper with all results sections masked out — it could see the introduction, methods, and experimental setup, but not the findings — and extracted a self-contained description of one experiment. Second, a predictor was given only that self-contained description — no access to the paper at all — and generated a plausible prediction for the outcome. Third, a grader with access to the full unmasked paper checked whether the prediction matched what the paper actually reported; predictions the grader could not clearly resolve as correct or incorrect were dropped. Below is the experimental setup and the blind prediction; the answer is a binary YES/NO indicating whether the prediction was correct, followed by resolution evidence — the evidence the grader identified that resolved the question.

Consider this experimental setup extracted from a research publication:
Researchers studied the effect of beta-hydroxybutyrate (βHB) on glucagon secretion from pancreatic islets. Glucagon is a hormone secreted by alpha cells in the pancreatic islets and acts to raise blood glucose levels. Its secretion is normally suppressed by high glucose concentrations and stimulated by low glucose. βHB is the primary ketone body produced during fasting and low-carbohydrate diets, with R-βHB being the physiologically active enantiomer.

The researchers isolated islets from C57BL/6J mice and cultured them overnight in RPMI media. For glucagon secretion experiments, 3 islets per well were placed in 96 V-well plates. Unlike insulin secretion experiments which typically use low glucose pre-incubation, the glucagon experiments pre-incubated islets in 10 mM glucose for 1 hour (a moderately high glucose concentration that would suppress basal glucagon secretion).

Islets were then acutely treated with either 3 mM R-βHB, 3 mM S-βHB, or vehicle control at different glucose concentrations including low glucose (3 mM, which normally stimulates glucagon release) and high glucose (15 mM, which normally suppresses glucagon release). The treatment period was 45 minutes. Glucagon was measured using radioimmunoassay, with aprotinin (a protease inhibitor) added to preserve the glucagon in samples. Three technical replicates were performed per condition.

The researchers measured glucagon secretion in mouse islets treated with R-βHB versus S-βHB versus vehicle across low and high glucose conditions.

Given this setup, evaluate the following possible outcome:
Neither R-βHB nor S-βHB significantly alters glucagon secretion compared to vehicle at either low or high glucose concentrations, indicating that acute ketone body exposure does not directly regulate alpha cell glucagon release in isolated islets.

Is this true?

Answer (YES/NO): NO